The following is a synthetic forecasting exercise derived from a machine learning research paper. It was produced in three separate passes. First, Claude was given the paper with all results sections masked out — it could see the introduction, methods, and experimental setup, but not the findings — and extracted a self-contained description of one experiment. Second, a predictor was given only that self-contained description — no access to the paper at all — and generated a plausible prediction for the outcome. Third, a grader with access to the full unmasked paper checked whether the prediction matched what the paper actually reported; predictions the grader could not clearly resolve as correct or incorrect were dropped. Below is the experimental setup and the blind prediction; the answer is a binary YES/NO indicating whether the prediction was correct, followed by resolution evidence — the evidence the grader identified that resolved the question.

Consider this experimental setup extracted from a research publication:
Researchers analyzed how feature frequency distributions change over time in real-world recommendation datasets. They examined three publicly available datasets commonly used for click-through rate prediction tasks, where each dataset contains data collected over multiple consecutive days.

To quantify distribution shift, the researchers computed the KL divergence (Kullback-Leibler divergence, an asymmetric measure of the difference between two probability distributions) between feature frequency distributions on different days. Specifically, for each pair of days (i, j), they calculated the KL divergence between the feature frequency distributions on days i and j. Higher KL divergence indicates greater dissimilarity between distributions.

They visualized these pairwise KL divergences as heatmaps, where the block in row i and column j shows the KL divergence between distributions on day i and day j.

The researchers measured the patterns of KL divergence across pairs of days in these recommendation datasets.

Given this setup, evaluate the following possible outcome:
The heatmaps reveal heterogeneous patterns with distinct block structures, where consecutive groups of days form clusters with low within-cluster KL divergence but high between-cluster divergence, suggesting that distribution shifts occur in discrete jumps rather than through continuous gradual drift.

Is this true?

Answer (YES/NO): NO